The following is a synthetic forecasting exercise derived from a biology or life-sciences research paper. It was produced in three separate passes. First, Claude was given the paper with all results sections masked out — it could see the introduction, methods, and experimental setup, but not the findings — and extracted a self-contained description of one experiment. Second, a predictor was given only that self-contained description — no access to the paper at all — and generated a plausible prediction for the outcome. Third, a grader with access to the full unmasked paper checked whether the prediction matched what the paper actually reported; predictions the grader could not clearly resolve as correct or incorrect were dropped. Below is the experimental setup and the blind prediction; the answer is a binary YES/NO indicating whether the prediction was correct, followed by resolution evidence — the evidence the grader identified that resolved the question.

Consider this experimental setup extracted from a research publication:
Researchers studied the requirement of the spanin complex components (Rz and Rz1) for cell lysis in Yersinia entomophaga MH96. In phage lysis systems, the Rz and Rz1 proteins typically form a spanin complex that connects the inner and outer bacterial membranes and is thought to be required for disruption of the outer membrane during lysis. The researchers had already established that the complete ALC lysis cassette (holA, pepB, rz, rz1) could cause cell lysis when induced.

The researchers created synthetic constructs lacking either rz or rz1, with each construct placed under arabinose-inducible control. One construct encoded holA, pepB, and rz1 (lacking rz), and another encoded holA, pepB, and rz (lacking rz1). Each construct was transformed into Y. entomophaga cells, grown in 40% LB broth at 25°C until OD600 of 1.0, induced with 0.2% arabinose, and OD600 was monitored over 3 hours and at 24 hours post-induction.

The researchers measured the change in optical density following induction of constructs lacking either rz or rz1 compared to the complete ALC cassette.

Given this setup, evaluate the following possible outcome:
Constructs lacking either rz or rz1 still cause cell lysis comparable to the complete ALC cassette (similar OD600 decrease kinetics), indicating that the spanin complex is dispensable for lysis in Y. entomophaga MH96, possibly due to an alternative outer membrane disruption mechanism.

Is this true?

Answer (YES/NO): YES